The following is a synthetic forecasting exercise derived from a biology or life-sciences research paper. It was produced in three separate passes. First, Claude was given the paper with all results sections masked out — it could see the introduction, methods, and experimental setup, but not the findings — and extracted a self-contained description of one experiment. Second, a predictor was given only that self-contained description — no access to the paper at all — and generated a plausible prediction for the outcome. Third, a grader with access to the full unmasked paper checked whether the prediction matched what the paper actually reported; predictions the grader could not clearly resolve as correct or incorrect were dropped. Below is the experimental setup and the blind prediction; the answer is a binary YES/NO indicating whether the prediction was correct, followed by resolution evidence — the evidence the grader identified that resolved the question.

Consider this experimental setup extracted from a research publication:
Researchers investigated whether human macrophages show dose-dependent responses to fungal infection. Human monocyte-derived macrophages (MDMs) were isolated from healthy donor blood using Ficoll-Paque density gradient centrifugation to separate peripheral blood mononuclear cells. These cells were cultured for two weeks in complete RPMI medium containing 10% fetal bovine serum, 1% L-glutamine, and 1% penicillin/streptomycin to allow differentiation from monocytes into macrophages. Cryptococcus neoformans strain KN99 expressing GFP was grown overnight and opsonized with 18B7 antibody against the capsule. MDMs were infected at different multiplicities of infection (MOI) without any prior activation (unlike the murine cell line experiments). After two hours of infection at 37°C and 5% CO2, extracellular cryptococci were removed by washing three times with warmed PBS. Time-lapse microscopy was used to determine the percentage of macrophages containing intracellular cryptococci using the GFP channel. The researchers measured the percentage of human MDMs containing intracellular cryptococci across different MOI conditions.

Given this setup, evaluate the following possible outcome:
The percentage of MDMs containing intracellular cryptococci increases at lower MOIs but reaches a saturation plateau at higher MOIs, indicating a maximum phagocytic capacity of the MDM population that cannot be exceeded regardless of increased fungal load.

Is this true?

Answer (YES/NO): NO